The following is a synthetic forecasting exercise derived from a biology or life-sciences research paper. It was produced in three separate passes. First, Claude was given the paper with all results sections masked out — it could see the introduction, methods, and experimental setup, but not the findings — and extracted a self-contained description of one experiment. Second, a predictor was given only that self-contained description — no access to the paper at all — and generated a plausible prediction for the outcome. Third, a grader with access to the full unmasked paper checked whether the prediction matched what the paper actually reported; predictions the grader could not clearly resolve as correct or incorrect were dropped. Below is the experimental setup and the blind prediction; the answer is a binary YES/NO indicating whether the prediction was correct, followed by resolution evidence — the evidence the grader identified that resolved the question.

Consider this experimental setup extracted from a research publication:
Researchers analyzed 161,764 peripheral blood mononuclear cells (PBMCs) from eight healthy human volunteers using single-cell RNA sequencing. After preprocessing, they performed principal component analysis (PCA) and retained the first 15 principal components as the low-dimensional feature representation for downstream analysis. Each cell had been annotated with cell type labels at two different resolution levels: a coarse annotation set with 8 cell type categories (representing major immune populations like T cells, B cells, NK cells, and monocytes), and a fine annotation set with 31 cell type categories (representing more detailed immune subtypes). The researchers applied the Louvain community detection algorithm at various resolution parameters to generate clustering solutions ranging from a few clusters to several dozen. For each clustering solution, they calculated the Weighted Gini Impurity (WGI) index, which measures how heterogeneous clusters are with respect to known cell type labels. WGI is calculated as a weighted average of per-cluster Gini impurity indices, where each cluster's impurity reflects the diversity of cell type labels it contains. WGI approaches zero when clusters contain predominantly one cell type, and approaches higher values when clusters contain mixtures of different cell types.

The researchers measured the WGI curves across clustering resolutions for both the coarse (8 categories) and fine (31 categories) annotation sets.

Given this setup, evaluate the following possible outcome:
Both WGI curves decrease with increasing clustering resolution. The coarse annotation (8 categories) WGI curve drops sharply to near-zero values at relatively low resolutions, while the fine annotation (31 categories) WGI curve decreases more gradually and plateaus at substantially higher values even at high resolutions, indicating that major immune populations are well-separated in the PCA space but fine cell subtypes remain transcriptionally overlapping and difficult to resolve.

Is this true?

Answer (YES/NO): NO